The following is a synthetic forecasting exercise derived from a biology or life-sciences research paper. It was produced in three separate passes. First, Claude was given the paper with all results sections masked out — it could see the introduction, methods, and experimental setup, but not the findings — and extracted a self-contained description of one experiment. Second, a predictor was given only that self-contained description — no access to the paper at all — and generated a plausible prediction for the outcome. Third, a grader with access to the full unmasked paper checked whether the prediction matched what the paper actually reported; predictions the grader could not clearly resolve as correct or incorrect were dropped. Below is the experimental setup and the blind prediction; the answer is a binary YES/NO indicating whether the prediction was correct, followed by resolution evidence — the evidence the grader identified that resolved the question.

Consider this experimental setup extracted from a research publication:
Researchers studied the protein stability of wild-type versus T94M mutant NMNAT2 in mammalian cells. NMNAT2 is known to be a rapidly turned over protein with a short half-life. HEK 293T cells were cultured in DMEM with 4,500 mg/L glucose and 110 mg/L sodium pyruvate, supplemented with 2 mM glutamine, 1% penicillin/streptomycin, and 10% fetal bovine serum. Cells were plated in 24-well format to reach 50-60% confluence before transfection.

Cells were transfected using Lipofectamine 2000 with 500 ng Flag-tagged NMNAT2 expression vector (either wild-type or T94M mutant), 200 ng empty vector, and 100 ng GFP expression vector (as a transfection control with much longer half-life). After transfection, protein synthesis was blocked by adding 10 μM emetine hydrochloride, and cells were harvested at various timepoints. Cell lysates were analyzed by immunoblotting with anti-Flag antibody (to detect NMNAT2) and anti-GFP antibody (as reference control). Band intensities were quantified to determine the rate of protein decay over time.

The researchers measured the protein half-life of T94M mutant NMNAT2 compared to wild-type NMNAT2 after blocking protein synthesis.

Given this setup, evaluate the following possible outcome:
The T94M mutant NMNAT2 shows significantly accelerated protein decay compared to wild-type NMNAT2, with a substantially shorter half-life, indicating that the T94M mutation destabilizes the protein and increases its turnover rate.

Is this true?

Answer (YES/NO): YES